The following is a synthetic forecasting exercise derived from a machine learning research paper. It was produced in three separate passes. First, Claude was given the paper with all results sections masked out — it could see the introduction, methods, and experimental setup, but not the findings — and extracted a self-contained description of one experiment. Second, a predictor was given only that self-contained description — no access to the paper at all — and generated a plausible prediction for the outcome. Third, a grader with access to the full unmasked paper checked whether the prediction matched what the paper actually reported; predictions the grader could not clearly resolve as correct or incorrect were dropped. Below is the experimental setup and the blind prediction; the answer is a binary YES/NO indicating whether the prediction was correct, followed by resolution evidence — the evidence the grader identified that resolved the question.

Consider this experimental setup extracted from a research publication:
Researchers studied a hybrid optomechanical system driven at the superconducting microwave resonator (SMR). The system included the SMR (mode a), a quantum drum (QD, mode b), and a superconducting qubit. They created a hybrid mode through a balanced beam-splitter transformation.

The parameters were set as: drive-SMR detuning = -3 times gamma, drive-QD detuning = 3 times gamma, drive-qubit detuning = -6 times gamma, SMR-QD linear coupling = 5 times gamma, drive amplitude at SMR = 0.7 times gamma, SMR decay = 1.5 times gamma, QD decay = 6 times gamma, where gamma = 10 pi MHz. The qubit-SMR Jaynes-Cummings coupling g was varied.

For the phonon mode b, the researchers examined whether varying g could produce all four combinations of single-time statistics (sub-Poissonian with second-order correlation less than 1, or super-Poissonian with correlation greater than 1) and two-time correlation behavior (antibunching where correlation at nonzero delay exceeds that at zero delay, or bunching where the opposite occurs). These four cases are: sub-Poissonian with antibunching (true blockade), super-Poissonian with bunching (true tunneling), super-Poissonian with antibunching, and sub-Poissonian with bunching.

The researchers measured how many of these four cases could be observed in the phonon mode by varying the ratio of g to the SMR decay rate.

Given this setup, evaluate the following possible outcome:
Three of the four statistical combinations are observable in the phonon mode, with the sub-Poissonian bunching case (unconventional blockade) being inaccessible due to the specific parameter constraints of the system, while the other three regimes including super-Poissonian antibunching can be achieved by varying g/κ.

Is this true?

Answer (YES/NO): NO